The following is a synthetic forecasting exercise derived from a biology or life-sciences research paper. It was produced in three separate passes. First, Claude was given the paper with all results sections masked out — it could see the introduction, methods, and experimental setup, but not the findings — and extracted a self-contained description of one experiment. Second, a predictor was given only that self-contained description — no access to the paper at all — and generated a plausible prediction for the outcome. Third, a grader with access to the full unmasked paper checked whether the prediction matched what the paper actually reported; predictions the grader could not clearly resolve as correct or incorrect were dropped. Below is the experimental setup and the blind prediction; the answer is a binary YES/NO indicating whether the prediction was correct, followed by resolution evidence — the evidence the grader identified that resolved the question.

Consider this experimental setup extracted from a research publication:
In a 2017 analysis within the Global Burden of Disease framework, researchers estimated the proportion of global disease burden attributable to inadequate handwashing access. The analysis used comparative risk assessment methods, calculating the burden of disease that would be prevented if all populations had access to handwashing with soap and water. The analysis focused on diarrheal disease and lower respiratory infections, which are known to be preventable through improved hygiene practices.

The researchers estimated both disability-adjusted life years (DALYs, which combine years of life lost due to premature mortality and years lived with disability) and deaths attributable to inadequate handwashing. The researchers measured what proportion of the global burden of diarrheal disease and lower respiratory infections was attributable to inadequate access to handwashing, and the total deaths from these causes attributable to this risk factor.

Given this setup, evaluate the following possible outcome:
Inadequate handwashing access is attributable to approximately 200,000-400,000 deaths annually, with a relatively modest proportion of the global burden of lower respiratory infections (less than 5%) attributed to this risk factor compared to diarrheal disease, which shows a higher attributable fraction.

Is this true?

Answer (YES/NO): NO